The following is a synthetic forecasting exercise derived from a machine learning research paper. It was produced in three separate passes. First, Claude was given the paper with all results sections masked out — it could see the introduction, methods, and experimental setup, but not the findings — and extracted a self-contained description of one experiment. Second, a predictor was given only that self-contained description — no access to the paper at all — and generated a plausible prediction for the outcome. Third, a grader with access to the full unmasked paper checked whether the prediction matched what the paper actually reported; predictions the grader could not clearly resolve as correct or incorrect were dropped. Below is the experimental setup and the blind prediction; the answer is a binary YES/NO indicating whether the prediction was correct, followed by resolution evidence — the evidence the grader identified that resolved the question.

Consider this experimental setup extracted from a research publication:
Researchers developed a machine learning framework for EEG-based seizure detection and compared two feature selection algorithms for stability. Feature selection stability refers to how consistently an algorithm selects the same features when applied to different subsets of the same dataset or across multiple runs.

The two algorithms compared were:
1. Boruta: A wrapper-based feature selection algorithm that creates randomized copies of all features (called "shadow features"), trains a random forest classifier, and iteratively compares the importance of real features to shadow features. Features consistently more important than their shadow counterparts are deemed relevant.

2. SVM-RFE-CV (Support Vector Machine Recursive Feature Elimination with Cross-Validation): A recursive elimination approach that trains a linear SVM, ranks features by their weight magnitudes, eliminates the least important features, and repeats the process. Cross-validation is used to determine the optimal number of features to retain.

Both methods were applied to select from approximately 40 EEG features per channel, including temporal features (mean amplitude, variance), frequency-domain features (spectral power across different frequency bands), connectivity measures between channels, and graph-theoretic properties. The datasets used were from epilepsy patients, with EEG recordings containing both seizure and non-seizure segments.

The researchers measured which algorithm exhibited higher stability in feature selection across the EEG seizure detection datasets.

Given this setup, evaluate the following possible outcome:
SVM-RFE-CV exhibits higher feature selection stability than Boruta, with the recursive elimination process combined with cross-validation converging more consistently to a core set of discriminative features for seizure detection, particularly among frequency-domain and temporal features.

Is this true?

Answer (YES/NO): NO